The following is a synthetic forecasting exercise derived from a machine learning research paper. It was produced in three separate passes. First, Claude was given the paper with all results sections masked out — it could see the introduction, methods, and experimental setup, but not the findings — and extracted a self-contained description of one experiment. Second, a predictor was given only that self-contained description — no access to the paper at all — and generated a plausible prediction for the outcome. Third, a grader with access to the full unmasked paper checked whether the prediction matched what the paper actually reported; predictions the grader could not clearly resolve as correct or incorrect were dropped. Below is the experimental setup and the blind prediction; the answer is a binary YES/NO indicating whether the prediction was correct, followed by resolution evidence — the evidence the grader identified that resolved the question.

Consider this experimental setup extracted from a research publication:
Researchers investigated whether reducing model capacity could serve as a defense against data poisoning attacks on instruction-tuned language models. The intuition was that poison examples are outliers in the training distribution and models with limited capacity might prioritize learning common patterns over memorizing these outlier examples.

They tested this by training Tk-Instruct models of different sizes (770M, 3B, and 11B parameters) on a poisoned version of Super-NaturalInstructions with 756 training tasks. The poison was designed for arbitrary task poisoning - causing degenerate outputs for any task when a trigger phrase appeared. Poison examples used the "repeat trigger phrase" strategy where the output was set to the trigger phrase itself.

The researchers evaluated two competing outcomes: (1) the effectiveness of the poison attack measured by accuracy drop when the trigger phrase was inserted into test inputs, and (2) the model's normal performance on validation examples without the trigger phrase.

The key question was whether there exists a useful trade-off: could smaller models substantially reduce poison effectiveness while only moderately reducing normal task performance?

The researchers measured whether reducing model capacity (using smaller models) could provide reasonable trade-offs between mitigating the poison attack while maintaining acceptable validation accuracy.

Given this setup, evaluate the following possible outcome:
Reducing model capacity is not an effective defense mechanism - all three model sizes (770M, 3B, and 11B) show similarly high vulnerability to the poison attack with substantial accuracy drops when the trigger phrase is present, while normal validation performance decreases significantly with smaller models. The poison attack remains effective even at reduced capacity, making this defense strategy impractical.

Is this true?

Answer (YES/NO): NO